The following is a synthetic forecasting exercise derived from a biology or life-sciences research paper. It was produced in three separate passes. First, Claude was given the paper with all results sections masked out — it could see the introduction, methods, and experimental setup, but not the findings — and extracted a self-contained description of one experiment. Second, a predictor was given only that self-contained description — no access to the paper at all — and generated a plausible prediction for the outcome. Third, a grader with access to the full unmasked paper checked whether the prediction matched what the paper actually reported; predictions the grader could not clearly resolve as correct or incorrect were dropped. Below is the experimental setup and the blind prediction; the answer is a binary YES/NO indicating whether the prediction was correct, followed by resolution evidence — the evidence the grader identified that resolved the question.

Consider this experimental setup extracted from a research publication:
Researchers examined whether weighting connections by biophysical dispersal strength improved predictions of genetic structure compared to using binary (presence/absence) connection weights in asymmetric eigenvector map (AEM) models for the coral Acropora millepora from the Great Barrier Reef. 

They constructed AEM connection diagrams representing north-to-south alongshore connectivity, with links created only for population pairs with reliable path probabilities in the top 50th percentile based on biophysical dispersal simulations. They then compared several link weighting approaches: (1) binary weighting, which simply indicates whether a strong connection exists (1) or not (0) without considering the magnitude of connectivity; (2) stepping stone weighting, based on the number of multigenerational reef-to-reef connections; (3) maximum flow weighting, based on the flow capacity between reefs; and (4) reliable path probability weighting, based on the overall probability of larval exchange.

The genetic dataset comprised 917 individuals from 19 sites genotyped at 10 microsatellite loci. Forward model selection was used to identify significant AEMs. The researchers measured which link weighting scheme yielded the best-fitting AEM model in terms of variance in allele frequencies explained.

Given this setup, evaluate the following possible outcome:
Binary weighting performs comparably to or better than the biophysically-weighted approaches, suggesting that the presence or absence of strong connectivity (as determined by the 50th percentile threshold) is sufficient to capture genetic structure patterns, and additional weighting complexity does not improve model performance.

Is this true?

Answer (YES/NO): YES